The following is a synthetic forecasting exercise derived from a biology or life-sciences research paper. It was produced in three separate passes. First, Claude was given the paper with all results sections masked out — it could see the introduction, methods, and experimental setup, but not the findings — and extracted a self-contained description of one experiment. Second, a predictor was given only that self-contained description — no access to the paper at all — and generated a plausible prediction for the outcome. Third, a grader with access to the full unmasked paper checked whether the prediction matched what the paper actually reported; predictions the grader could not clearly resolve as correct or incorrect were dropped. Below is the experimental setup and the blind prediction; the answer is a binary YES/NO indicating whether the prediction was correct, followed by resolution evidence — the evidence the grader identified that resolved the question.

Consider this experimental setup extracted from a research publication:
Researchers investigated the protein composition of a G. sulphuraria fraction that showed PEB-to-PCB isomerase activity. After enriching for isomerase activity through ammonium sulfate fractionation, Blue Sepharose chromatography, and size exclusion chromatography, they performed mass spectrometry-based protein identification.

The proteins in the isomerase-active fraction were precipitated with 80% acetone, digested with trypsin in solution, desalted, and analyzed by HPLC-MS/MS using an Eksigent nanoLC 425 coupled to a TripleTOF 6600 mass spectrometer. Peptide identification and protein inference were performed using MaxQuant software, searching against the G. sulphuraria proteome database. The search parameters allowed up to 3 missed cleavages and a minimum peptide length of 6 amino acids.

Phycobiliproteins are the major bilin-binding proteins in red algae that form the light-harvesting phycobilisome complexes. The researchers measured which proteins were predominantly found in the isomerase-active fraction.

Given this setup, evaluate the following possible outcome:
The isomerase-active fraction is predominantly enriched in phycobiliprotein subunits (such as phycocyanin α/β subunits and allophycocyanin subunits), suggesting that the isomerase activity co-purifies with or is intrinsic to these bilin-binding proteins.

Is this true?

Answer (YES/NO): NO